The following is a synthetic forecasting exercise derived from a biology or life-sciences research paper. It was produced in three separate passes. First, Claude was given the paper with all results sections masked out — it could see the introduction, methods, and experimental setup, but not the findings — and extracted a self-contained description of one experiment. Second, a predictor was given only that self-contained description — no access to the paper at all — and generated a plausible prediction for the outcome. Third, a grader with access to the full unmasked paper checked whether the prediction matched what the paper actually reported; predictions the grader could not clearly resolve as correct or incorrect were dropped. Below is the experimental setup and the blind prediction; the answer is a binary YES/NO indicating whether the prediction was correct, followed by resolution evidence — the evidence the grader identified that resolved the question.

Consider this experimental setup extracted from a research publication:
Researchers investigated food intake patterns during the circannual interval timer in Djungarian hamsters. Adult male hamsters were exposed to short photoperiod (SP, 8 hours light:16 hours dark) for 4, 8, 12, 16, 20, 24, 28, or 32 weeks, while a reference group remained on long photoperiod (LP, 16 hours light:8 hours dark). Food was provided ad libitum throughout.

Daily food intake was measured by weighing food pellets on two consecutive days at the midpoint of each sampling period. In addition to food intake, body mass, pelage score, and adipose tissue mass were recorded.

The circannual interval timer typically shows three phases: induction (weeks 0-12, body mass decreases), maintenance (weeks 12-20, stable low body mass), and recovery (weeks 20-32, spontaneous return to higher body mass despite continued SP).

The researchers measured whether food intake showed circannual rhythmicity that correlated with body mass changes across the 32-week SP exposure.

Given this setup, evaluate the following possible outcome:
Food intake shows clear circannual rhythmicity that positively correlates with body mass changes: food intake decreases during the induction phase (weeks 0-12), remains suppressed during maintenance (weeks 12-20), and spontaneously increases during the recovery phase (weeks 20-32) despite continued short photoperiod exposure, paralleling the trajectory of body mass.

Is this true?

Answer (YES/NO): YES